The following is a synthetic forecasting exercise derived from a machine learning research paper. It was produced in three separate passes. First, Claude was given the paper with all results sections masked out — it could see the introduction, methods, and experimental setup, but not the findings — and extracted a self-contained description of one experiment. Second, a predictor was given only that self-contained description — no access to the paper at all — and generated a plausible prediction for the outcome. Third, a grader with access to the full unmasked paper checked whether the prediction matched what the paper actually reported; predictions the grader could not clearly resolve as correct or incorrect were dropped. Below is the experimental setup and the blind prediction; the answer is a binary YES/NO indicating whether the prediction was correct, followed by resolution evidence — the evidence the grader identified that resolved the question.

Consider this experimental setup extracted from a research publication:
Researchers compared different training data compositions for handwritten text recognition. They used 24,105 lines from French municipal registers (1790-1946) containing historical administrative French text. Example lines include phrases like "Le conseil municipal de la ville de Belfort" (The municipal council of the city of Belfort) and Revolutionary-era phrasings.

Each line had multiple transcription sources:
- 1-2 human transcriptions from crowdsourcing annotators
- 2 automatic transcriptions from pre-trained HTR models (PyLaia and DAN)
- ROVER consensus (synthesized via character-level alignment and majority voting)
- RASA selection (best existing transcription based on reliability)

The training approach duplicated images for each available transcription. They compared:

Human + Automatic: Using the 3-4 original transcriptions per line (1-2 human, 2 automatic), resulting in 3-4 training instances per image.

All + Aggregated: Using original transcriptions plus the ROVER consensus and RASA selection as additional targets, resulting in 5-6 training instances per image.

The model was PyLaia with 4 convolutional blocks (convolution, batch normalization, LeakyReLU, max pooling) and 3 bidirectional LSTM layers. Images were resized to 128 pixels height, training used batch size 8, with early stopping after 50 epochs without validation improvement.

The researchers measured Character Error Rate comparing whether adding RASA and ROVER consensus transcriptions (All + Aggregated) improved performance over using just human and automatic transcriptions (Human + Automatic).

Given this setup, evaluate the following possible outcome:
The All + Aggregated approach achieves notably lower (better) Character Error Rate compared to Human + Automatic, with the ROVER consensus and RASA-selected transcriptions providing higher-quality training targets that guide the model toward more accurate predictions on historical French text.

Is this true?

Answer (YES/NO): YES